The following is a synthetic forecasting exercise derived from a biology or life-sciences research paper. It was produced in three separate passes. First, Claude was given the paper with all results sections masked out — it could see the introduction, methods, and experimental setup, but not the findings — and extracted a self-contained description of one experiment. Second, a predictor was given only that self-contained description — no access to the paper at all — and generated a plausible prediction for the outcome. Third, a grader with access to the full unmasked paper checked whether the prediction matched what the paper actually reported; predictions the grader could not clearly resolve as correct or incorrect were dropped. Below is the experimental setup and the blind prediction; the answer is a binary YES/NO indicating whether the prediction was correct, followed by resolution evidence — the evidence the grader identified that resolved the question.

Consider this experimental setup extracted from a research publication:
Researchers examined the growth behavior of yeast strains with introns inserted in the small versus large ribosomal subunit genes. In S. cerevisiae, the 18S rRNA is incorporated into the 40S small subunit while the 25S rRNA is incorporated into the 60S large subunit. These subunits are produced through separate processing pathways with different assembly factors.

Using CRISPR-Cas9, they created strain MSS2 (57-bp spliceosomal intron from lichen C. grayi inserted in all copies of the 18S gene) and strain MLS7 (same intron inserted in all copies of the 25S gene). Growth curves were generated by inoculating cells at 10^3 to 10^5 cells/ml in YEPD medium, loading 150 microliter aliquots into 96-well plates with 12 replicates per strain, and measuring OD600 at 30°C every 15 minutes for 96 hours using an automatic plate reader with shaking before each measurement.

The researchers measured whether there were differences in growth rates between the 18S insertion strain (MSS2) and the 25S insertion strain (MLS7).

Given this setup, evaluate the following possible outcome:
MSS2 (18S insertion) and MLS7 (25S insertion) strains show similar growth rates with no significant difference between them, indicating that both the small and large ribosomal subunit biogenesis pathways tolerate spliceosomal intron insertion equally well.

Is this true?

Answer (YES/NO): NO